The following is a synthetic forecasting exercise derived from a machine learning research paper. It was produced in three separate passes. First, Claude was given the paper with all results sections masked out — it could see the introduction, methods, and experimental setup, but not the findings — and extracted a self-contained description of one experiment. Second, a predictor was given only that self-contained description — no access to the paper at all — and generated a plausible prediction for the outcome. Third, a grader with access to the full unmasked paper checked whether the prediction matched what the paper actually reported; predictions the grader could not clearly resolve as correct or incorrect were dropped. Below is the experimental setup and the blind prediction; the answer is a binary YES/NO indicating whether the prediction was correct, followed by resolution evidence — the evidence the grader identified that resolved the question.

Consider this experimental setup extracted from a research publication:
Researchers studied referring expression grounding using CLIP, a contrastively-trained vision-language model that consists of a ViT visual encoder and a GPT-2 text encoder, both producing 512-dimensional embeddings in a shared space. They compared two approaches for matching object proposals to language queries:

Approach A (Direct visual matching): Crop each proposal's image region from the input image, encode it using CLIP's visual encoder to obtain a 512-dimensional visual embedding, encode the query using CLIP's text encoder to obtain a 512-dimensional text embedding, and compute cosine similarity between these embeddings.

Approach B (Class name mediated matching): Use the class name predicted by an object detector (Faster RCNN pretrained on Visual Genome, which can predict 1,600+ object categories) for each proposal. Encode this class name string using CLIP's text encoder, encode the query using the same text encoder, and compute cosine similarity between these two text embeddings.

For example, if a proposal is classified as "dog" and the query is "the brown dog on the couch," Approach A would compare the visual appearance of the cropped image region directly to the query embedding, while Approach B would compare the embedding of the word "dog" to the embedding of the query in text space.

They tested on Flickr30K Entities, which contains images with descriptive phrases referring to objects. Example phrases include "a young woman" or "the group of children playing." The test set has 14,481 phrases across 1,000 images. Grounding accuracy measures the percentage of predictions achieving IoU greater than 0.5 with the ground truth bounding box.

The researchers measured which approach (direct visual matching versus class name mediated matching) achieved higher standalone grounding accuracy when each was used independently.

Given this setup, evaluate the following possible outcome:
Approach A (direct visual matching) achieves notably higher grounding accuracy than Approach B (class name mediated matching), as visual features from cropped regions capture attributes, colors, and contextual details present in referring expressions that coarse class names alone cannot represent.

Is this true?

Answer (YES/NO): NO